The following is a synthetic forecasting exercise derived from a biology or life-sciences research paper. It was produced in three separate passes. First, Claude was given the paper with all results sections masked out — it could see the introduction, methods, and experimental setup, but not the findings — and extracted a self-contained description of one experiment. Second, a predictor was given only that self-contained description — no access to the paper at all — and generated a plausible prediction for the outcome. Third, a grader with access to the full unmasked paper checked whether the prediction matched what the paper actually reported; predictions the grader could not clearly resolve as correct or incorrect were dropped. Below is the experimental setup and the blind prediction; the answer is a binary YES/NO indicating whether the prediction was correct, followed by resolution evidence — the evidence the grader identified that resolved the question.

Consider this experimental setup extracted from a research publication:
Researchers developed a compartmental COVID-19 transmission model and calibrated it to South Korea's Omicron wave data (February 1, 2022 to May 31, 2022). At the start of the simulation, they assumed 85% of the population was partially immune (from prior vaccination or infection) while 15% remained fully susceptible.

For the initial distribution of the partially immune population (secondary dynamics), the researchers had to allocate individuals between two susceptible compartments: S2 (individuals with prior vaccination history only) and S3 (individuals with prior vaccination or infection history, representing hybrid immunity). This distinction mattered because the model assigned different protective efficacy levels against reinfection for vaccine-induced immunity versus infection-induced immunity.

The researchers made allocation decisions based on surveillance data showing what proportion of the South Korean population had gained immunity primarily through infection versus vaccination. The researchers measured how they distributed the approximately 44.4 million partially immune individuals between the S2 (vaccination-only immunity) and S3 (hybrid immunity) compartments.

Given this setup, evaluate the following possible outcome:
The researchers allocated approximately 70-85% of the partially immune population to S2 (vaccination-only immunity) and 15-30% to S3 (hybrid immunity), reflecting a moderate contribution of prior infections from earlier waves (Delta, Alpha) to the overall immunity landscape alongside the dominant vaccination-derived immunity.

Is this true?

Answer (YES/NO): NO